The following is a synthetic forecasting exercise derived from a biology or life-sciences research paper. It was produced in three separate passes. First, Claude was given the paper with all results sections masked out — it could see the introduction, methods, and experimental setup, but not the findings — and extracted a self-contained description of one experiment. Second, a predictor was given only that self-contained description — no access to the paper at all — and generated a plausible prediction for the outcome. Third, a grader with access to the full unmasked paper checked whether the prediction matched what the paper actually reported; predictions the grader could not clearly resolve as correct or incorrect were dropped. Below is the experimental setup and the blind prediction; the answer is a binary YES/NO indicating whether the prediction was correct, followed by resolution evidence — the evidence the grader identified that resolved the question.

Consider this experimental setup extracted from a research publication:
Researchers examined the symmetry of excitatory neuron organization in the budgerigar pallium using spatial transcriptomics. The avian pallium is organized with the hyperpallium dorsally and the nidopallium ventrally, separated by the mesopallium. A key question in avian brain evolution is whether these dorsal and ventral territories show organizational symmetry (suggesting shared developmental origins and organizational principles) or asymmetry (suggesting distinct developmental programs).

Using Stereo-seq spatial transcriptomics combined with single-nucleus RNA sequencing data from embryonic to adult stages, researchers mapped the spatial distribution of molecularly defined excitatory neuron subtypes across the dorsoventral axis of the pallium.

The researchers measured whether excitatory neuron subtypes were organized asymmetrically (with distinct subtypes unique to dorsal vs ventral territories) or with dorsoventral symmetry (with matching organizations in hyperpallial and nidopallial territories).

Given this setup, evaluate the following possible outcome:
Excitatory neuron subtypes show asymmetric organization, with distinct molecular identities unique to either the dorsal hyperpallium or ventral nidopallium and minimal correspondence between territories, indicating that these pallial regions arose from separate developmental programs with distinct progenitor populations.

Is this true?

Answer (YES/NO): NO